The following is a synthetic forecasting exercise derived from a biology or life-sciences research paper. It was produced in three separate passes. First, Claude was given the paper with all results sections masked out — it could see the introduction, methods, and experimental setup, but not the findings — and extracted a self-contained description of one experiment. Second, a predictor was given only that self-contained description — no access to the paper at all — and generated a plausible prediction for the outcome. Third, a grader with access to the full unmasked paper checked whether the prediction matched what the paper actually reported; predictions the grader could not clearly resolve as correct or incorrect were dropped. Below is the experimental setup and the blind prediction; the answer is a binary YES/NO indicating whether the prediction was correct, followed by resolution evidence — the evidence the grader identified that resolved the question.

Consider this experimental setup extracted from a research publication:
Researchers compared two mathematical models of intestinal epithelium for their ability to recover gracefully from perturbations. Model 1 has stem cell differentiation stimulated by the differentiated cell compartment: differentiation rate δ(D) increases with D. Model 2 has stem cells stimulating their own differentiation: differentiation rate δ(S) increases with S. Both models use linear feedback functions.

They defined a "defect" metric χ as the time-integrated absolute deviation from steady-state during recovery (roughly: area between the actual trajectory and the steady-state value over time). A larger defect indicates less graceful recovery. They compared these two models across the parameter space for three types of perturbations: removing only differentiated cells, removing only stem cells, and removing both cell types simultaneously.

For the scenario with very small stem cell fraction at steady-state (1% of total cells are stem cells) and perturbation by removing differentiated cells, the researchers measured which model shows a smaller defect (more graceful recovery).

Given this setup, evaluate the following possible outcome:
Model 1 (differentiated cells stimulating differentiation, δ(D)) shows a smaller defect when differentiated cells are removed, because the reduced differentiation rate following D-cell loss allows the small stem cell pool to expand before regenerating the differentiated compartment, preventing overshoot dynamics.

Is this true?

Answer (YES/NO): NO